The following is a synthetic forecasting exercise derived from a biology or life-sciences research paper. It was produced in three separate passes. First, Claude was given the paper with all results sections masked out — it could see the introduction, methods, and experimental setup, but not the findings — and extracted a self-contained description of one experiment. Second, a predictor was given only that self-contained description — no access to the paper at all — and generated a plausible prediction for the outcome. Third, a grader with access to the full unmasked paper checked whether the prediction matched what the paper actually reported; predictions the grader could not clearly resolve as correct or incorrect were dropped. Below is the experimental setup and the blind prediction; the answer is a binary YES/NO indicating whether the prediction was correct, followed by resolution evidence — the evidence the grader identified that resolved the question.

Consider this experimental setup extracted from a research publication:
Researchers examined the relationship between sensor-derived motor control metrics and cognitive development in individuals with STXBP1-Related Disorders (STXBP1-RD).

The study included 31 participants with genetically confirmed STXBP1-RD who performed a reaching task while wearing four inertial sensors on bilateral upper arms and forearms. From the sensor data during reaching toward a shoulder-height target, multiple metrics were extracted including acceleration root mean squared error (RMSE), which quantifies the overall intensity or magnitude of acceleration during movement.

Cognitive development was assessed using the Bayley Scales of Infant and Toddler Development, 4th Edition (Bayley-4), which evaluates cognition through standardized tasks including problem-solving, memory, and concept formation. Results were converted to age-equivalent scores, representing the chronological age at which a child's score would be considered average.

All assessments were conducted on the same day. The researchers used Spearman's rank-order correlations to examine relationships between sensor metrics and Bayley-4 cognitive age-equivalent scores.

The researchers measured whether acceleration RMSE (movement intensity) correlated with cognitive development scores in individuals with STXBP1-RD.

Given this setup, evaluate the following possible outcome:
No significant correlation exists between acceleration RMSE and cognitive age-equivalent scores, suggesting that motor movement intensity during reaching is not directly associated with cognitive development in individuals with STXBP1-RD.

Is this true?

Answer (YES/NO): YES